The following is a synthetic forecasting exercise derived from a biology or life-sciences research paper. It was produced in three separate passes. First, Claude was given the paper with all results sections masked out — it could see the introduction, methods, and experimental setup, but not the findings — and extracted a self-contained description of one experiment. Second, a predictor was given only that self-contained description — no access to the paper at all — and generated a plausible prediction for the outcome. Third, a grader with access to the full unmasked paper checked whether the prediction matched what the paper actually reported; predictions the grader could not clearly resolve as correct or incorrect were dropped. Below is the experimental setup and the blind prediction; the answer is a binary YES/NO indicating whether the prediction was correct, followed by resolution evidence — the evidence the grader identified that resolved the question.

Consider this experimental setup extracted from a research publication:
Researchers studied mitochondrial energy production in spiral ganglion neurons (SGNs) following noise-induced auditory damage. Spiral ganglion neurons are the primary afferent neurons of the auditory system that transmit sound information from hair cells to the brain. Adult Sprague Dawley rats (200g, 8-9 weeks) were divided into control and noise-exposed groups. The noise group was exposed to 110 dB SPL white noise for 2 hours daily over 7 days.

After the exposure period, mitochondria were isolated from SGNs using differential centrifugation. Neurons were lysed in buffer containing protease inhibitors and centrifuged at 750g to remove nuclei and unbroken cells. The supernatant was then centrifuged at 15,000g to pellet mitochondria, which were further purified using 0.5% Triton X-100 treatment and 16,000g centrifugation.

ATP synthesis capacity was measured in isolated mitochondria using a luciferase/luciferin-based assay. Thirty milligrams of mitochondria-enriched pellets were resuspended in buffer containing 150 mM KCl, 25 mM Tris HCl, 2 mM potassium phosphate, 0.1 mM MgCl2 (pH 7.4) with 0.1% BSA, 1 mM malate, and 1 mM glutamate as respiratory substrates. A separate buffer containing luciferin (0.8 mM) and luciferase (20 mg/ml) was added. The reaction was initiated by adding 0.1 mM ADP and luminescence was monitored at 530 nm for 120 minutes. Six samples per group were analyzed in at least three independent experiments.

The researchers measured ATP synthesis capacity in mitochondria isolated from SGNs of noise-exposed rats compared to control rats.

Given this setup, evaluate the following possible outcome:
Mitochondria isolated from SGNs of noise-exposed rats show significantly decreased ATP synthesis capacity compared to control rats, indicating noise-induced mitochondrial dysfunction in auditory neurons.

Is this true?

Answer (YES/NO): YES